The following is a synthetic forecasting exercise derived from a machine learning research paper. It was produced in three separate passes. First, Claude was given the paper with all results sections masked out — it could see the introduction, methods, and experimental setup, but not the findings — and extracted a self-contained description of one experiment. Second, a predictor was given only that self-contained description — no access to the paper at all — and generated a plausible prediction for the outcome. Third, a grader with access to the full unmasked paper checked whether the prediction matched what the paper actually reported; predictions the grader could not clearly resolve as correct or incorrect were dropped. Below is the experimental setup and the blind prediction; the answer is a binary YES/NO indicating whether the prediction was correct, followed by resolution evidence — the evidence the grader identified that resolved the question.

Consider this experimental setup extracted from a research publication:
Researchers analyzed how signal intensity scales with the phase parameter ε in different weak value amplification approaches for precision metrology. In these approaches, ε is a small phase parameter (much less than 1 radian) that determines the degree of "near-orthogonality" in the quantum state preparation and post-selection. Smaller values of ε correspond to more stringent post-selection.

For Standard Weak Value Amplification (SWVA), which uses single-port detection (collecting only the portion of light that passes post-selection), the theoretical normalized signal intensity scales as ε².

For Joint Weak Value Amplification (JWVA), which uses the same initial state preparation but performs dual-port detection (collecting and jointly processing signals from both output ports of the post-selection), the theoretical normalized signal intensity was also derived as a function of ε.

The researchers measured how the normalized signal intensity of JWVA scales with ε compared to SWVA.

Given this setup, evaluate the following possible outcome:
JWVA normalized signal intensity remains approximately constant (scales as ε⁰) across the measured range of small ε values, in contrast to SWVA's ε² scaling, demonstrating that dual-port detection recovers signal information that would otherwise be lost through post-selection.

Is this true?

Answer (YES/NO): NO